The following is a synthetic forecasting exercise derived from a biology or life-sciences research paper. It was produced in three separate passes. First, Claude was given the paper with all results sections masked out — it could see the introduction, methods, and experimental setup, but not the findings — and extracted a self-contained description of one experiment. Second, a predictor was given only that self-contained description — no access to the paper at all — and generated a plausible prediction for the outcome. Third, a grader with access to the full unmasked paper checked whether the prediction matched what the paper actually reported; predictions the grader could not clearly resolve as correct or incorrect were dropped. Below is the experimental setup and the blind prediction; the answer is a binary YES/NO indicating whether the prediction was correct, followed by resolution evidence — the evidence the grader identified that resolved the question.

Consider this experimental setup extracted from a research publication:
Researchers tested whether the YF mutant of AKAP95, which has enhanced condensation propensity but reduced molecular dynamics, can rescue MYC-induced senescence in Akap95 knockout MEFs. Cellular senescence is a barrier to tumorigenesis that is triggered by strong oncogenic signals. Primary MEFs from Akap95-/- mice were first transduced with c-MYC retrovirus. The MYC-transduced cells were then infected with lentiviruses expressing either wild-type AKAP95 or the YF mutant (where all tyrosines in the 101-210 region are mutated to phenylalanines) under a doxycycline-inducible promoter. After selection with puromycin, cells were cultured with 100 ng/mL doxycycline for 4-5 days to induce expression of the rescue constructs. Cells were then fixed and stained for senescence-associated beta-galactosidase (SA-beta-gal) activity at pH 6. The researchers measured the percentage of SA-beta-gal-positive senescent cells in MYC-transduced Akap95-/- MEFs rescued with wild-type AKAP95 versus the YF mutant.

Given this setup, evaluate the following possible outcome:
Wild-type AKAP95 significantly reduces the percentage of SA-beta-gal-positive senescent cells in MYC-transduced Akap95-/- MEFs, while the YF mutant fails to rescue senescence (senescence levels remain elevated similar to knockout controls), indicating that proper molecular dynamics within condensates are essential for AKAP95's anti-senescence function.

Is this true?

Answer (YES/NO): YES